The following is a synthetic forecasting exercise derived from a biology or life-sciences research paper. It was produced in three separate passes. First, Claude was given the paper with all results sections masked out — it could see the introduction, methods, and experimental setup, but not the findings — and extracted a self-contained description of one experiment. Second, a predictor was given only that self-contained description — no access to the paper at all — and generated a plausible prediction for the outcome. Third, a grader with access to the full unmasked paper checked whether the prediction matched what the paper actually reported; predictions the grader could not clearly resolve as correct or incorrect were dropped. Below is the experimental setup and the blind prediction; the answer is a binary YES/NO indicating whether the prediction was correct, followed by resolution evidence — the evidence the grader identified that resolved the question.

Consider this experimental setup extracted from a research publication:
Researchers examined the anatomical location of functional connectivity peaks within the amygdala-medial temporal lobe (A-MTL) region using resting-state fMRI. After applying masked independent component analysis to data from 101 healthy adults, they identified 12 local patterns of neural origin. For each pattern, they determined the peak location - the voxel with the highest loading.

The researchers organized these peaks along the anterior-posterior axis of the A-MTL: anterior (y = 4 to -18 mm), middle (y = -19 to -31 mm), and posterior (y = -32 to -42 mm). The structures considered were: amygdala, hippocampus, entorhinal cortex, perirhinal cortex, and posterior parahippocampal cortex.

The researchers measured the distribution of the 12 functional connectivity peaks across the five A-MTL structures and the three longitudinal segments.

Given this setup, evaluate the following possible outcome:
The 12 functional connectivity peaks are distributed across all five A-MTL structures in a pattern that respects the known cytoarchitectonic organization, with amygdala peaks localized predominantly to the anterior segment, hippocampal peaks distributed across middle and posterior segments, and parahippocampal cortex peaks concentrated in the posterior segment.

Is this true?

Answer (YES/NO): NO